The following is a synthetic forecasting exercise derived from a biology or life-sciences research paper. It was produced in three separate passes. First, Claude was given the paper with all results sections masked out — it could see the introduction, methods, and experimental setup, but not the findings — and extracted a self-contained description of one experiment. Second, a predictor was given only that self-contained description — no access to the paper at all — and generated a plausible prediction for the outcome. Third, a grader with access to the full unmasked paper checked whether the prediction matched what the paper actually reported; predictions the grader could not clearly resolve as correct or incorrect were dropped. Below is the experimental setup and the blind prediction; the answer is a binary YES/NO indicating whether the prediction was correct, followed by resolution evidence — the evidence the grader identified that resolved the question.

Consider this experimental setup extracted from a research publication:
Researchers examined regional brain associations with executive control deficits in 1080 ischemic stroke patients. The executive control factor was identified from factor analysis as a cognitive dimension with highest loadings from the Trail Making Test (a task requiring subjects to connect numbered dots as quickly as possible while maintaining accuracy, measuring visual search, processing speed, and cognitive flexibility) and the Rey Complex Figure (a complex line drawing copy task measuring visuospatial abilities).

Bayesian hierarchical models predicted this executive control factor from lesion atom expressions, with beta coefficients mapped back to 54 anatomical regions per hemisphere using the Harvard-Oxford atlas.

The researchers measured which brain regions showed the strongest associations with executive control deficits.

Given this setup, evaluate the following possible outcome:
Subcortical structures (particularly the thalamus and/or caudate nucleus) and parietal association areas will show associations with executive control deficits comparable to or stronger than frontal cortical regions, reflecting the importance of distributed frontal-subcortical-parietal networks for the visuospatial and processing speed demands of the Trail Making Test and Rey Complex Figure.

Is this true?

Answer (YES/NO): NO